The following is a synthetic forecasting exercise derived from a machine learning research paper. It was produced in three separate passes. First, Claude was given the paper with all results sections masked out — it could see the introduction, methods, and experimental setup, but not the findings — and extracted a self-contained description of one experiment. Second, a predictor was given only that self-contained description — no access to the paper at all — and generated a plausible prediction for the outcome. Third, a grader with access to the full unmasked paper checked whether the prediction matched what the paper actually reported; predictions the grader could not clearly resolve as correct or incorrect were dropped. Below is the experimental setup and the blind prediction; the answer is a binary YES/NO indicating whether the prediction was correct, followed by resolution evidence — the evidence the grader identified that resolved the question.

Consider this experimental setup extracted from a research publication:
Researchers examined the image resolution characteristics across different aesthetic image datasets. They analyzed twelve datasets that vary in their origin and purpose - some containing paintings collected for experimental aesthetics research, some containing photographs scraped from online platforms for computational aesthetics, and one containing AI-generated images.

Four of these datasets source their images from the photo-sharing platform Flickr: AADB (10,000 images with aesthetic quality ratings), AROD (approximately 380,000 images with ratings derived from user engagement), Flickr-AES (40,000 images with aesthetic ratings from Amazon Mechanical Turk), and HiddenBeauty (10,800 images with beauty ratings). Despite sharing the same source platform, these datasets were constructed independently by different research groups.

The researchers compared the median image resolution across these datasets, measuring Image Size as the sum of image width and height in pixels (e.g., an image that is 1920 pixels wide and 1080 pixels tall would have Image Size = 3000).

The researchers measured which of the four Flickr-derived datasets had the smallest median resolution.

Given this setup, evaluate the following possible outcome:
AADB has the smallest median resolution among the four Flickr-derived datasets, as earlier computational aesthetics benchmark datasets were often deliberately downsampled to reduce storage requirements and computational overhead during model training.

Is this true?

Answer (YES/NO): NO